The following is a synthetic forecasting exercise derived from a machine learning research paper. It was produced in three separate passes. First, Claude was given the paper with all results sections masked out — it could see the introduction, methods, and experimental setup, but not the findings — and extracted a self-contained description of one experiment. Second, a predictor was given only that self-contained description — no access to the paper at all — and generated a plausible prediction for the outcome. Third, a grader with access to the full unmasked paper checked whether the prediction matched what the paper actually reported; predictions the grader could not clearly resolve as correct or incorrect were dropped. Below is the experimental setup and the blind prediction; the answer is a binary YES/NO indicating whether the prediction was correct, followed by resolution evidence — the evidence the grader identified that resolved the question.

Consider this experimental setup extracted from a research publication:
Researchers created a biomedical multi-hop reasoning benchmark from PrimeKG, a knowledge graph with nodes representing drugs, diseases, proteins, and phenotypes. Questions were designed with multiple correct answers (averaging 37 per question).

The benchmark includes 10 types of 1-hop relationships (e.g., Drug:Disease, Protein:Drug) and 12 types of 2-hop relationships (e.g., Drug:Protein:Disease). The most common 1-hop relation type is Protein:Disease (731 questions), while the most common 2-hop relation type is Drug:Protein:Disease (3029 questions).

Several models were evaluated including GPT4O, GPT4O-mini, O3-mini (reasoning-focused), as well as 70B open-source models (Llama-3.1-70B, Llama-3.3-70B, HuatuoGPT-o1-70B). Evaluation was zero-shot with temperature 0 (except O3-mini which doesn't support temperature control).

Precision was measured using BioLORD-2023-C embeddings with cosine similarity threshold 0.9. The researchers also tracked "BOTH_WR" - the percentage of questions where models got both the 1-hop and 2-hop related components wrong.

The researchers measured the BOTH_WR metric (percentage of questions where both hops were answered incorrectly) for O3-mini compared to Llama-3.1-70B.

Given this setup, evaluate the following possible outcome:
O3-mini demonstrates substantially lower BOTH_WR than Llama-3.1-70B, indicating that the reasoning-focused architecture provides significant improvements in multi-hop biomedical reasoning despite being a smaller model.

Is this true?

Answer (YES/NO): YES